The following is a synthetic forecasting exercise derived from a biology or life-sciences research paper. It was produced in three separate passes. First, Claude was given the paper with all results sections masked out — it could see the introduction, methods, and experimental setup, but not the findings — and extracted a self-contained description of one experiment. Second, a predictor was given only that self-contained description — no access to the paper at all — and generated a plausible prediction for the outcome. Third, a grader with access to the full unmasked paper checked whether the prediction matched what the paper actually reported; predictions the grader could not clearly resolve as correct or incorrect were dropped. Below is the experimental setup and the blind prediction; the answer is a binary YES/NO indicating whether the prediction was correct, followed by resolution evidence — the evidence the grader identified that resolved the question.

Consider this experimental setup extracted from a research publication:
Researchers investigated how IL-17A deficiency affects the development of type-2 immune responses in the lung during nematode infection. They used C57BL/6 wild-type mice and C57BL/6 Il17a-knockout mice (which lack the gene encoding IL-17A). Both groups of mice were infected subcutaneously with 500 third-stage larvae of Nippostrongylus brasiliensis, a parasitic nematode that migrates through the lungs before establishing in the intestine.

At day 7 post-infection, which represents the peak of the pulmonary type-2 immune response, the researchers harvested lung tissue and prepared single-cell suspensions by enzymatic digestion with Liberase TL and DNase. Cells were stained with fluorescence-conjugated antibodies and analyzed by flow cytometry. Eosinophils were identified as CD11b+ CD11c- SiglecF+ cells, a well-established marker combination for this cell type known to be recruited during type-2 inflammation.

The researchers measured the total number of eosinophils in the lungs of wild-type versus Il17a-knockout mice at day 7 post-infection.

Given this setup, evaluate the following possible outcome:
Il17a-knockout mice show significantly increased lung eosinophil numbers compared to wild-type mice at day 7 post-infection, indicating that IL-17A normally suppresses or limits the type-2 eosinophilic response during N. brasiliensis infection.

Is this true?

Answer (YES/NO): NO